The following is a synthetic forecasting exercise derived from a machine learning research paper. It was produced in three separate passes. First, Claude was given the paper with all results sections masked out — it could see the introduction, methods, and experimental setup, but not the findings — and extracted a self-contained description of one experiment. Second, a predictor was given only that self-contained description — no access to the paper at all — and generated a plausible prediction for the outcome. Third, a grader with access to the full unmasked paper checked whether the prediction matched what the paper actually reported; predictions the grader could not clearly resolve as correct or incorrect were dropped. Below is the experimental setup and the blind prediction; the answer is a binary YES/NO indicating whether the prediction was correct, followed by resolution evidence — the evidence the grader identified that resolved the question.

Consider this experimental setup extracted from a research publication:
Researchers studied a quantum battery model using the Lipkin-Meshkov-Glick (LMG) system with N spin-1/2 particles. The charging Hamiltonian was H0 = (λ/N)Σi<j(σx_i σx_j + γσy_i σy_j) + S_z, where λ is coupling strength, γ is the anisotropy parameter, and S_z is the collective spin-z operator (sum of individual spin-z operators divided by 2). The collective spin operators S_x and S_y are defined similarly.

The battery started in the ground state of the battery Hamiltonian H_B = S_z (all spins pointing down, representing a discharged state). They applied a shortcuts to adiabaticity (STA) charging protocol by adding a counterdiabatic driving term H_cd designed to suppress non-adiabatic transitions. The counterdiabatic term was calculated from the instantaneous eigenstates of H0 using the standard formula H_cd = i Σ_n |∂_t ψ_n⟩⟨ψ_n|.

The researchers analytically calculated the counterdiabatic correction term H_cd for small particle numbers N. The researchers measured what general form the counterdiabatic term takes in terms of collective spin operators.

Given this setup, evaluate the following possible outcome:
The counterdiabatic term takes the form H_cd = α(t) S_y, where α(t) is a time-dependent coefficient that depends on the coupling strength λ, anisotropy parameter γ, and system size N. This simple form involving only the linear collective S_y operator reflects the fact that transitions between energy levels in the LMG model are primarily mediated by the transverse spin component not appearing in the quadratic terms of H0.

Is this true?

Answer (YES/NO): NO